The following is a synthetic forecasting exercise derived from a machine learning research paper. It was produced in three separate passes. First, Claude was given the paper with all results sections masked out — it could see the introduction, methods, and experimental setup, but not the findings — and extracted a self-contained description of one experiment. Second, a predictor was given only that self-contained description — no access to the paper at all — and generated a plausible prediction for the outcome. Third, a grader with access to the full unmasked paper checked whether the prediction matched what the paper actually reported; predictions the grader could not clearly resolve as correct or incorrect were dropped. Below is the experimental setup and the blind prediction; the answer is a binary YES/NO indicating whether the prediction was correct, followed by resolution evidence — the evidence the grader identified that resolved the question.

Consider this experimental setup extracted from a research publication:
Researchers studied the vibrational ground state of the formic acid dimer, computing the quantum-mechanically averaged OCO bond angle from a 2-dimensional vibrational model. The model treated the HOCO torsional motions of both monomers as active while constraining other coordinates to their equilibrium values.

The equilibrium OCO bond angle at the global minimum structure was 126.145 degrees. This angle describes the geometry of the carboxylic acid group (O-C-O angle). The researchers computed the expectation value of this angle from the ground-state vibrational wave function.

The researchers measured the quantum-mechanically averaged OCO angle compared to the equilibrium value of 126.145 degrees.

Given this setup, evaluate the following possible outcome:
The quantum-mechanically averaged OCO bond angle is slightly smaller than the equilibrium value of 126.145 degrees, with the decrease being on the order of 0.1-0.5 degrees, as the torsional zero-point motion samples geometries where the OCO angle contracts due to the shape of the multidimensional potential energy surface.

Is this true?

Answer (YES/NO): NO